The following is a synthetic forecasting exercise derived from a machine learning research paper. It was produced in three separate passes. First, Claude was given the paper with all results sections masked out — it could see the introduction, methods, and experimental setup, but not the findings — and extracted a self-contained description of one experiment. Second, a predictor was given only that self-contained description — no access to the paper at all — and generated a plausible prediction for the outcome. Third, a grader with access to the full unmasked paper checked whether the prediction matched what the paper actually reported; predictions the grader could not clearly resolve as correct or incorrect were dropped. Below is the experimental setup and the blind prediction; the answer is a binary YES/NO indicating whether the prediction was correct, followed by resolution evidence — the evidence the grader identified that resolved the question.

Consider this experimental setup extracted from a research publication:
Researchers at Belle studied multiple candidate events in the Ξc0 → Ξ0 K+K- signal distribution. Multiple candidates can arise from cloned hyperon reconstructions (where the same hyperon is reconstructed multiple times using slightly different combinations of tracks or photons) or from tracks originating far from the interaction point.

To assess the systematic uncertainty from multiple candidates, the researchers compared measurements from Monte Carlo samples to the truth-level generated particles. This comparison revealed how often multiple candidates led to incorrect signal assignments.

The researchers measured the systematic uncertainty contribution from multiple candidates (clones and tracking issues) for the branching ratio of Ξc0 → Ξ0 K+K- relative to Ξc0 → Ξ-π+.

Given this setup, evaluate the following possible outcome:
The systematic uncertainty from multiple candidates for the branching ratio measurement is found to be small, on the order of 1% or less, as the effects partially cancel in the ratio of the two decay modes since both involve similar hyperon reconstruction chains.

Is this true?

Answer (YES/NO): NO